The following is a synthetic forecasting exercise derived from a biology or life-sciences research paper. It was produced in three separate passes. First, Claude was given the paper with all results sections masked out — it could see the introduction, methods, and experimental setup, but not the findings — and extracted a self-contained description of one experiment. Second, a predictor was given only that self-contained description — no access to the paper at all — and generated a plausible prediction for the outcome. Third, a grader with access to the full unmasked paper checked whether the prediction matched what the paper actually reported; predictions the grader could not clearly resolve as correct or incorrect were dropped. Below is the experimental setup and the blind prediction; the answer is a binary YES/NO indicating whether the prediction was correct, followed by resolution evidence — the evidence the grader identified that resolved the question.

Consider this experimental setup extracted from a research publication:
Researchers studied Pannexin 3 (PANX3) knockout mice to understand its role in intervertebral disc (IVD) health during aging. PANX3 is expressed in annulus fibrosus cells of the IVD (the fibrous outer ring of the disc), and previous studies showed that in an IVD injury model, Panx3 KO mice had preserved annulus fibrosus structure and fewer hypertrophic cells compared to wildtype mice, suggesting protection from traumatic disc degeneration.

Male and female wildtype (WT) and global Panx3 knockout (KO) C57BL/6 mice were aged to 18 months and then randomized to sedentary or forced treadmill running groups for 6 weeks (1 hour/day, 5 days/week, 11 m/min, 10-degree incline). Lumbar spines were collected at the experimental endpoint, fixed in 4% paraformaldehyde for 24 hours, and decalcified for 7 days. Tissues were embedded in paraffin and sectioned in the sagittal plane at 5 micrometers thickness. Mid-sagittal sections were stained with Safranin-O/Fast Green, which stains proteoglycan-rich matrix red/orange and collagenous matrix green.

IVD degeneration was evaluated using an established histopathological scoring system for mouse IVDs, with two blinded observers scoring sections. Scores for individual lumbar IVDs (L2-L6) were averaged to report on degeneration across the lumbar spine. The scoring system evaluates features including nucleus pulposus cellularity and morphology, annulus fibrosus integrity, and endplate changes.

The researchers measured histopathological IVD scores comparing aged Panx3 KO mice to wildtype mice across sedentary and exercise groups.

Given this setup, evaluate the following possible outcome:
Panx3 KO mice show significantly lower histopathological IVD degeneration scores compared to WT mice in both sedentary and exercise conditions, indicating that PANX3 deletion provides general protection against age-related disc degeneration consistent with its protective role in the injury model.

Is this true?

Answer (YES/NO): NO